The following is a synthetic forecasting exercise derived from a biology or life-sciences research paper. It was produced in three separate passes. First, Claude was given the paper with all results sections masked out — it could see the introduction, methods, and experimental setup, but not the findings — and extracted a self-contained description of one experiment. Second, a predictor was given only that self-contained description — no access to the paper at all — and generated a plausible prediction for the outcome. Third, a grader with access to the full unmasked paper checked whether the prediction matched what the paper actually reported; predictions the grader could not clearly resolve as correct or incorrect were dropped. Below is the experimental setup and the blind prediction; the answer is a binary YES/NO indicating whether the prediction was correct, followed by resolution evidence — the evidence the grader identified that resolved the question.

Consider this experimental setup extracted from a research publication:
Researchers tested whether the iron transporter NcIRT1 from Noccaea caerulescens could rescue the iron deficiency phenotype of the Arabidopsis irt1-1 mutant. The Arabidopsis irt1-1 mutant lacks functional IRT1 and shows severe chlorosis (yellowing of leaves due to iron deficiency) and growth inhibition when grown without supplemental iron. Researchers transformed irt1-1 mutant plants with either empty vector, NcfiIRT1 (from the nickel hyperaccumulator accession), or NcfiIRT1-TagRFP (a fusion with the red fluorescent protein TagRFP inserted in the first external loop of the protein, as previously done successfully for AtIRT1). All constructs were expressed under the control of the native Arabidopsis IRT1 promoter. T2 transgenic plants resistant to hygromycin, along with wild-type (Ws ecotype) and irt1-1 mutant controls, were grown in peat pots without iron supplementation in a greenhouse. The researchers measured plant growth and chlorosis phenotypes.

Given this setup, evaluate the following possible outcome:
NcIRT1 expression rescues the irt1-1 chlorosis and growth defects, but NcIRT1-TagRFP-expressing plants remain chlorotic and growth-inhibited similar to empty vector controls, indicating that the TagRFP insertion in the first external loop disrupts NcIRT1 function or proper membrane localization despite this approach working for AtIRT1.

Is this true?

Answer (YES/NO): NO